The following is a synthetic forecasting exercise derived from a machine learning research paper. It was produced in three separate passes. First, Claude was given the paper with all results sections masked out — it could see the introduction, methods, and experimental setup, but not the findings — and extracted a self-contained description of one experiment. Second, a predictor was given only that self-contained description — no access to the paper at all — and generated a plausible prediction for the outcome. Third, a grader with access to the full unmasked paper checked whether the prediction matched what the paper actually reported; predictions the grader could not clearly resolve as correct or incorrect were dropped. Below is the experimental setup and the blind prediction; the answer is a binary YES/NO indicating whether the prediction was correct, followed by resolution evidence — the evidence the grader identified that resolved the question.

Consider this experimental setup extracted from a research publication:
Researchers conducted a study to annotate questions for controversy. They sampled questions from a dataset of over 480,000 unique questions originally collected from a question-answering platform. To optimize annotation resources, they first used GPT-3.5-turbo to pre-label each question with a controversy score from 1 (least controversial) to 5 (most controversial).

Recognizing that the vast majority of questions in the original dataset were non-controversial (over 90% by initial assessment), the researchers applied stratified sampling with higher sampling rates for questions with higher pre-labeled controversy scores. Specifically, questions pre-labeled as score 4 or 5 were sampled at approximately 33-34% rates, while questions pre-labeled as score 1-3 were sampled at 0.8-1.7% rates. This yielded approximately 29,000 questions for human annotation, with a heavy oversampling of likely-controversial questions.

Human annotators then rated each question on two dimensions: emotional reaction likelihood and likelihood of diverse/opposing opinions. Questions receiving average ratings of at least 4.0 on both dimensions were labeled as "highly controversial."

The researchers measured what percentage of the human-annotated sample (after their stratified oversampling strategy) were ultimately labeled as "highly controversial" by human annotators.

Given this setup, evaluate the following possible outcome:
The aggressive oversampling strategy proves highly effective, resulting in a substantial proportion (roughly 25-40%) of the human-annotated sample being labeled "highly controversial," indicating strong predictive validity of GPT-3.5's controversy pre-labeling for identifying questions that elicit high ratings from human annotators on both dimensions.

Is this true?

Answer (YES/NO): NO